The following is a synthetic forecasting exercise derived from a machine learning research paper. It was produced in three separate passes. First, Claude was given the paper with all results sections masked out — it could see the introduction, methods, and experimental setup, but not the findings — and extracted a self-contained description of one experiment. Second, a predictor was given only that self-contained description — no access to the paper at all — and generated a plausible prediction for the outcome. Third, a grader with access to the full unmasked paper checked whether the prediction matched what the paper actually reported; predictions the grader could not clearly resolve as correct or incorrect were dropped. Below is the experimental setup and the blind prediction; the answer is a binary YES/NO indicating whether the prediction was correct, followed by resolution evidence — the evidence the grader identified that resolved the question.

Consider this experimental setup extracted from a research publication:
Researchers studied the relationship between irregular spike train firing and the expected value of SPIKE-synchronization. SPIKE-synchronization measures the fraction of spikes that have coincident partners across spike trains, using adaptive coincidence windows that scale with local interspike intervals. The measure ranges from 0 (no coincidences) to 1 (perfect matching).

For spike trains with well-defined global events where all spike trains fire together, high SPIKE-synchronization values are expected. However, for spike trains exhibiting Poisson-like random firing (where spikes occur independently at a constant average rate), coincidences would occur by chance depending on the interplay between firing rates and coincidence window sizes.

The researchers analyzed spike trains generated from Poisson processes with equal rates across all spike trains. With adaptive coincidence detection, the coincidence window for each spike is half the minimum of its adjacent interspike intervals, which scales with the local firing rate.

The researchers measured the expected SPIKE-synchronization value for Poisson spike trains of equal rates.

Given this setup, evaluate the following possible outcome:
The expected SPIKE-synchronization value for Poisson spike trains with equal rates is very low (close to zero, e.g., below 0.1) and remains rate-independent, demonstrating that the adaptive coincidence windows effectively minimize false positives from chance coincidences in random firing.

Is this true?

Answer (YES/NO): NO